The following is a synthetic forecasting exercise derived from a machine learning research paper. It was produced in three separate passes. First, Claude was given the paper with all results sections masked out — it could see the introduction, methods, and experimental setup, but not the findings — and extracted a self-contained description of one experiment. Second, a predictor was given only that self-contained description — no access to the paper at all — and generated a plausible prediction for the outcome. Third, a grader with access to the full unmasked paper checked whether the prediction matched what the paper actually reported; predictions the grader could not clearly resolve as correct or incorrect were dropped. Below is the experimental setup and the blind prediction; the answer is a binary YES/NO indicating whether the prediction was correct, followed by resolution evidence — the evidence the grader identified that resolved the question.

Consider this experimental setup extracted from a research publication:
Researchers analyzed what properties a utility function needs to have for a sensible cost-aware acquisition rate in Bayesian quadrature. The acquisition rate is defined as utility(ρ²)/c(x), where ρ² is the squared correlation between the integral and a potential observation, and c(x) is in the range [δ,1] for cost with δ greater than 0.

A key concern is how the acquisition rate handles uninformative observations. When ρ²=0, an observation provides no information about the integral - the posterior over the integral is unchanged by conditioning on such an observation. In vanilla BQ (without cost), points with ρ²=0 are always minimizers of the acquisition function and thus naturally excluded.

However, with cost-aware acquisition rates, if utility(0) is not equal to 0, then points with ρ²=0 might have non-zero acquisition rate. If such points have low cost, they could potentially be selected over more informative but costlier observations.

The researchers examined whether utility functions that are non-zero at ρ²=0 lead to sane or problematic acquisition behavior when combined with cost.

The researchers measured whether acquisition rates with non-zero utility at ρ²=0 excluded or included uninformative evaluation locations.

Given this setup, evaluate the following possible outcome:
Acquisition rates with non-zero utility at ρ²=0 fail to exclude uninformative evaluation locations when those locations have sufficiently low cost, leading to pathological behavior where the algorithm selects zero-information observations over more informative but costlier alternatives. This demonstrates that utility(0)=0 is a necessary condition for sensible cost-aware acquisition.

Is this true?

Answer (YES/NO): YES